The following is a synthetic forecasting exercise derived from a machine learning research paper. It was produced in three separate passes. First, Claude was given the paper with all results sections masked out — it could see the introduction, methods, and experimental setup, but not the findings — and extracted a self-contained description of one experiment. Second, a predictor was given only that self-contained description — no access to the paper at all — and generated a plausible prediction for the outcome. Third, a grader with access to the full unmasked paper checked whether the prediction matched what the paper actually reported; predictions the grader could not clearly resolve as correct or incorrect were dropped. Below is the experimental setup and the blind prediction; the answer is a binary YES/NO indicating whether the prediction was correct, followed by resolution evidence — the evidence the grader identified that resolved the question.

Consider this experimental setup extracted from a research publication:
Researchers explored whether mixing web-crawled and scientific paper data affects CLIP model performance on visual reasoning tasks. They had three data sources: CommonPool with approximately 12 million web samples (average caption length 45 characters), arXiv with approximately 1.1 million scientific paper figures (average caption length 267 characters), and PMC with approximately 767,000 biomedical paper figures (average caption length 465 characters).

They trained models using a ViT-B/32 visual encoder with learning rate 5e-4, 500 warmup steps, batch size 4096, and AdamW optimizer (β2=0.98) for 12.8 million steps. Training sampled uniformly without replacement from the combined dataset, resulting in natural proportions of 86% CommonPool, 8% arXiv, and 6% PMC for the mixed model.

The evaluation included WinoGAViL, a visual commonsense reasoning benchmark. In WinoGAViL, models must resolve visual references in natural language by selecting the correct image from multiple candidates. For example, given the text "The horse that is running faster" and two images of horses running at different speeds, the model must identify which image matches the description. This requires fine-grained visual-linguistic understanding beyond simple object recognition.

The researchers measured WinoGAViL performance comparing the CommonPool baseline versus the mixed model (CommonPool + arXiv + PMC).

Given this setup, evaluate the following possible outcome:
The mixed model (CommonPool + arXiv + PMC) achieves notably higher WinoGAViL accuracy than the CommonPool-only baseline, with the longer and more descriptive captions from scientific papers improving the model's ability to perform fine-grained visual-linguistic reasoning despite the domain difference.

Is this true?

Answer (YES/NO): NO